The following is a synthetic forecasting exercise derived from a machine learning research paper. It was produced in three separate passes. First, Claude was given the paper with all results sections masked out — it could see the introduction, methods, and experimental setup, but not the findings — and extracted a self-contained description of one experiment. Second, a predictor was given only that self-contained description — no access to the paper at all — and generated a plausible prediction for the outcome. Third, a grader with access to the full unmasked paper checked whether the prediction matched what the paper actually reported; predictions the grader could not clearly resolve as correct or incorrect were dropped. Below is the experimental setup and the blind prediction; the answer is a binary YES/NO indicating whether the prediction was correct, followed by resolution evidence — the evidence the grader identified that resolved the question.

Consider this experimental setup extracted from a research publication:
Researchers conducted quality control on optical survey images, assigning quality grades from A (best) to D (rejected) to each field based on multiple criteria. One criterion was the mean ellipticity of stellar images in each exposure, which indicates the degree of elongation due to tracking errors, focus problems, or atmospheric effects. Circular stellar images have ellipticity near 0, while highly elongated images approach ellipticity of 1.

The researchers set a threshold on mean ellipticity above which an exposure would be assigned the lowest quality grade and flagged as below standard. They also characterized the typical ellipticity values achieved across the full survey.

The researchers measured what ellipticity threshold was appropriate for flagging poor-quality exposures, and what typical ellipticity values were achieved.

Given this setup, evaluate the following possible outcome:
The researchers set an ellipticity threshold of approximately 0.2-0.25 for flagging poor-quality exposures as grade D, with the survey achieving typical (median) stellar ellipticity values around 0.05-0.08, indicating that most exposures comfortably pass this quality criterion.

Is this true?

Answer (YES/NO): NO